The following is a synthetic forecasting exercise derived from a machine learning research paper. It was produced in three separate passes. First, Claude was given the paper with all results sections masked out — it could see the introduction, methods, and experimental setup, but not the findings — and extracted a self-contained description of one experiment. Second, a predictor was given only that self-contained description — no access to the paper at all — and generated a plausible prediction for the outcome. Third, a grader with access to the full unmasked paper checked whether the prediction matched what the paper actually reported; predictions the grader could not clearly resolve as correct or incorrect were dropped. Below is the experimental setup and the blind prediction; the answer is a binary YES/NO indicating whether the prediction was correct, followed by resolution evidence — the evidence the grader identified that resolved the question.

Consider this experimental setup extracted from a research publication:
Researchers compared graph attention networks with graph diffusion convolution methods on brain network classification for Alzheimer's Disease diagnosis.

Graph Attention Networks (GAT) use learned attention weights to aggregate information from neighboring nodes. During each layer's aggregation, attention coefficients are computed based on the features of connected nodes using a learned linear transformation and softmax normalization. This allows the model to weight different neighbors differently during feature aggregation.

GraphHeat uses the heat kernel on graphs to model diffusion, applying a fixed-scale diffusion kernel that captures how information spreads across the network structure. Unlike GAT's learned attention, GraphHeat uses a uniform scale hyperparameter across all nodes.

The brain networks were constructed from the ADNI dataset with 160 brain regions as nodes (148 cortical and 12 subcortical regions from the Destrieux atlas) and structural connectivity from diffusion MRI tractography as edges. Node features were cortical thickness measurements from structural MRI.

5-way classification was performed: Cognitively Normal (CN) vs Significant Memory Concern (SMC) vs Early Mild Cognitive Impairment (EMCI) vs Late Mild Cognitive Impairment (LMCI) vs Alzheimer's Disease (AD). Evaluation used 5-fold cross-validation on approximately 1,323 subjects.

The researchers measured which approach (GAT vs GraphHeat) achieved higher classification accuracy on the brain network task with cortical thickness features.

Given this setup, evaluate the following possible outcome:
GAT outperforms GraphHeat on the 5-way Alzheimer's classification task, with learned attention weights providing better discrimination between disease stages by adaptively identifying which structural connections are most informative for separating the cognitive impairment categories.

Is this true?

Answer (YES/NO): NO